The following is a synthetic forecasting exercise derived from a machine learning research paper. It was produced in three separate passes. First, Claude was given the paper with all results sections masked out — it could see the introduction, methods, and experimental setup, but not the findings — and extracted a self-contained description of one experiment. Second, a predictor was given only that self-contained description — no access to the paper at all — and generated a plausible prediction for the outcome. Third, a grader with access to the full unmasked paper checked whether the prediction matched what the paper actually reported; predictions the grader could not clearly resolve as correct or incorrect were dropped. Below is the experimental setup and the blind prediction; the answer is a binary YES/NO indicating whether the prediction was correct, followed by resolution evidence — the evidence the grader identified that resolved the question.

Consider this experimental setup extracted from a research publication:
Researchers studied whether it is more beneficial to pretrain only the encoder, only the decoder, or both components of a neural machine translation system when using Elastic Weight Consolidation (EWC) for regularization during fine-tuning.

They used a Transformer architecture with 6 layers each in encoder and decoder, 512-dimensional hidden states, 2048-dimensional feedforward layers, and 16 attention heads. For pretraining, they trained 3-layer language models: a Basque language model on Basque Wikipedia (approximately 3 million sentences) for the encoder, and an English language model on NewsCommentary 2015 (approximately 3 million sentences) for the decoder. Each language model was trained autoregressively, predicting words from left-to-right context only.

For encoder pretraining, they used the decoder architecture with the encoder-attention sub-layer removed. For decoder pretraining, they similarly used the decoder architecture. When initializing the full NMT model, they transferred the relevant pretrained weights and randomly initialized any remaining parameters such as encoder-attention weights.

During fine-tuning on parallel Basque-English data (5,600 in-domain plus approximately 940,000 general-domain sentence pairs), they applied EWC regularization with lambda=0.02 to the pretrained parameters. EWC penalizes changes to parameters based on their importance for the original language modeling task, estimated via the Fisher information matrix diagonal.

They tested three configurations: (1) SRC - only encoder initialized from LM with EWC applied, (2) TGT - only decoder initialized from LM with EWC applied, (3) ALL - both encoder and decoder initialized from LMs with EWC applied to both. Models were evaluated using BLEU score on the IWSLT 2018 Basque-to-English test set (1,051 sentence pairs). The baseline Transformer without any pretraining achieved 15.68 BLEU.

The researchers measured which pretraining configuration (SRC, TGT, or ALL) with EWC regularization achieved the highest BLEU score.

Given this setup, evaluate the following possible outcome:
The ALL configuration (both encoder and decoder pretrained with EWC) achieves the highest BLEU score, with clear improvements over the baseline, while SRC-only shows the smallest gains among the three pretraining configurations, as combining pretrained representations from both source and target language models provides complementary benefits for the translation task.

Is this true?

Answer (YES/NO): NO